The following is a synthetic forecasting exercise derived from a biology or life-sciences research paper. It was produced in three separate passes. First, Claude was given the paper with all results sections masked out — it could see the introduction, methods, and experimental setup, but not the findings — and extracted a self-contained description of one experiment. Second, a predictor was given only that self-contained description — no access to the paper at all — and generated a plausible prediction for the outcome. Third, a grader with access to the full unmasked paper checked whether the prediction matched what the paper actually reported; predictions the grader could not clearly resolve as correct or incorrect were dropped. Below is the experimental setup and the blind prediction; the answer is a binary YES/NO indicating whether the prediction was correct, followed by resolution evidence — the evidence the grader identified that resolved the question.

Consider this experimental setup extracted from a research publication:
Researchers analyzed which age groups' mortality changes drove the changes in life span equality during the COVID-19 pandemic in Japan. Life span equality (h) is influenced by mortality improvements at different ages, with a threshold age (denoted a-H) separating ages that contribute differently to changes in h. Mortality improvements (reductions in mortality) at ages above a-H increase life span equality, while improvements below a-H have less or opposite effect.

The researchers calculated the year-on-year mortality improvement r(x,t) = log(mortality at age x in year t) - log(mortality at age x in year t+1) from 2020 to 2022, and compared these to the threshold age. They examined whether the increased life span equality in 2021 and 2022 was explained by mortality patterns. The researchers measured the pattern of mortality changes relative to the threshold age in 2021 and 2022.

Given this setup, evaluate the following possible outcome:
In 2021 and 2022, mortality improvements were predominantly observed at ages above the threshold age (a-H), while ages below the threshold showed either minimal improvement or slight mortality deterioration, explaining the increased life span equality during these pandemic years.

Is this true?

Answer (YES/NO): NO